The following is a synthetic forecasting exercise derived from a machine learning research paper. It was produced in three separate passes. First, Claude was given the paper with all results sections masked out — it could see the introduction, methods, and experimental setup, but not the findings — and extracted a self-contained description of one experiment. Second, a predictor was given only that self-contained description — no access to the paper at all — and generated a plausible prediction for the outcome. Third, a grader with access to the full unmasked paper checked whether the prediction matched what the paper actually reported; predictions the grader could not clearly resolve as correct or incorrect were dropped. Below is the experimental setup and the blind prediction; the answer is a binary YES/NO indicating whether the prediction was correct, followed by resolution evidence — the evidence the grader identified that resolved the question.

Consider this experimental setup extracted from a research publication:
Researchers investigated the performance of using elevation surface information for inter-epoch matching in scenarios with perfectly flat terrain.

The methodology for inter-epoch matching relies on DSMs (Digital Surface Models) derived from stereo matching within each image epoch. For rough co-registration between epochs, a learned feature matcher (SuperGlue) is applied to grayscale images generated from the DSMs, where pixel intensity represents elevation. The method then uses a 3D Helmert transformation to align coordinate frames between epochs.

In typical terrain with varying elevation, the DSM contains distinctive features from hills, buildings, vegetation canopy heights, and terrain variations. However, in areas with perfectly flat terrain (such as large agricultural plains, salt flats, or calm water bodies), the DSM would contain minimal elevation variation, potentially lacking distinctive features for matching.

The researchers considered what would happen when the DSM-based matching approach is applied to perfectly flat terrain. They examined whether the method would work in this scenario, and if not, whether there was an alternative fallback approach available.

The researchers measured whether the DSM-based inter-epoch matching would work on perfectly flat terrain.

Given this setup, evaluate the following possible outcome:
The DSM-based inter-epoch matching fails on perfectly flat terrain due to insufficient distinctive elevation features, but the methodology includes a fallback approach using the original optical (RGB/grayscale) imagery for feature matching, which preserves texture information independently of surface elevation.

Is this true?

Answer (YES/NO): YES